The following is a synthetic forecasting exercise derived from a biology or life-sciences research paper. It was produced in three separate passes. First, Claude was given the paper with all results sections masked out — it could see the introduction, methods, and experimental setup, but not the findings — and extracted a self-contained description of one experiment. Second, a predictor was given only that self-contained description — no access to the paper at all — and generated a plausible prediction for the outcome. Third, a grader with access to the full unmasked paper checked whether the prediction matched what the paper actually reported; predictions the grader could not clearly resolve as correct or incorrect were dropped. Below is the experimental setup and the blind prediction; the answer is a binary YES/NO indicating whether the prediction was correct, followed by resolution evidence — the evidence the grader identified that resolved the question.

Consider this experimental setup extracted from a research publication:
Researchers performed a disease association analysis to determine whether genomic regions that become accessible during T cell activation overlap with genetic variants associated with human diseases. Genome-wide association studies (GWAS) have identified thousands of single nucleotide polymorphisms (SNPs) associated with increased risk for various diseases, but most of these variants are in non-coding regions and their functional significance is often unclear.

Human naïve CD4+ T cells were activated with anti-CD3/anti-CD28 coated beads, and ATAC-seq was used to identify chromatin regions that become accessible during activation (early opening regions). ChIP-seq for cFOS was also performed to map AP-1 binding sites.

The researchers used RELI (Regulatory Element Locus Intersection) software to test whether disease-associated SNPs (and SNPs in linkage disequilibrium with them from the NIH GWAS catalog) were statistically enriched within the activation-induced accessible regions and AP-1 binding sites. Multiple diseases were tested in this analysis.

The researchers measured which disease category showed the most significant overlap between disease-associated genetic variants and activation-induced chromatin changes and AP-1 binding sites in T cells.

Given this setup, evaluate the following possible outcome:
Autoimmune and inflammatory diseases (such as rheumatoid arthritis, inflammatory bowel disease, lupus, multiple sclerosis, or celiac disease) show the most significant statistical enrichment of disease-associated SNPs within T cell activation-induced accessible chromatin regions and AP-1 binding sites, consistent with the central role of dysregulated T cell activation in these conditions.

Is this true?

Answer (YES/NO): YES